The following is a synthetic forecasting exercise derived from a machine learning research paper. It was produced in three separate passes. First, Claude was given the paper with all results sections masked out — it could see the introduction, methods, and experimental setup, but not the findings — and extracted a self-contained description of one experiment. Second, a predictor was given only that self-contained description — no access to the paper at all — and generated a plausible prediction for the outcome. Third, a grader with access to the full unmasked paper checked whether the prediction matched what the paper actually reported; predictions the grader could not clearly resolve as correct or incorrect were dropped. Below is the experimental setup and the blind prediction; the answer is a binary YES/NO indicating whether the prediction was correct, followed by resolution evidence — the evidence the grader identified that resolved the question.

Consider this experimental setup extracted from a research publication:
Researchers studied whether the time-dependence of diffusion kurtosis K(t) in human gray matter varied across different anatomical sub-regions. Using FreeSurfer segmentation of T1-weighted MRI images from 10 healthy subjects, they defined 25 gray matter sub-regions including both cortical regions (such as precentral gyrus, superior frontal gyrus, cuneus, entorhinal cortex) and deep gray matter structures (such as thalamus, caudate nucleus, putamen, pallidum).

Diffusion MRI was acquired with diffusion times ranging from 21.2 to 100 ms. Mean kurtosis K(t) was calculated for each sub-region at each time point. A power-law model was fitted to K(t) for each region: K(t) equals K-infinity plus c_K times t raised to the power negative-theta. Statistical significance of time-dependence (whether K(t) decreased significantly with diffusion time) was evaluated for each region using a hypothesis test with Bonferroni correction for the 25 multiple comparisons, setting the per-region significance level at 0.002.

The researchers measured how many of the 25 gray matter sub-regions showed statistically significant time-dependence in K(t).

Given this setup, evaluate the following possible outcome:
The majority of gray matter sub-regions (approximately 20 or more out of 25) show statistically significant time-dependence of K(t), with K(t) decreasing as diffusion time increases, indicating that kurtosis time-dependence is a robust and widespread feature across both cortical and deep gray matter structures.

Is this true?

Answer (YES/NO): YES